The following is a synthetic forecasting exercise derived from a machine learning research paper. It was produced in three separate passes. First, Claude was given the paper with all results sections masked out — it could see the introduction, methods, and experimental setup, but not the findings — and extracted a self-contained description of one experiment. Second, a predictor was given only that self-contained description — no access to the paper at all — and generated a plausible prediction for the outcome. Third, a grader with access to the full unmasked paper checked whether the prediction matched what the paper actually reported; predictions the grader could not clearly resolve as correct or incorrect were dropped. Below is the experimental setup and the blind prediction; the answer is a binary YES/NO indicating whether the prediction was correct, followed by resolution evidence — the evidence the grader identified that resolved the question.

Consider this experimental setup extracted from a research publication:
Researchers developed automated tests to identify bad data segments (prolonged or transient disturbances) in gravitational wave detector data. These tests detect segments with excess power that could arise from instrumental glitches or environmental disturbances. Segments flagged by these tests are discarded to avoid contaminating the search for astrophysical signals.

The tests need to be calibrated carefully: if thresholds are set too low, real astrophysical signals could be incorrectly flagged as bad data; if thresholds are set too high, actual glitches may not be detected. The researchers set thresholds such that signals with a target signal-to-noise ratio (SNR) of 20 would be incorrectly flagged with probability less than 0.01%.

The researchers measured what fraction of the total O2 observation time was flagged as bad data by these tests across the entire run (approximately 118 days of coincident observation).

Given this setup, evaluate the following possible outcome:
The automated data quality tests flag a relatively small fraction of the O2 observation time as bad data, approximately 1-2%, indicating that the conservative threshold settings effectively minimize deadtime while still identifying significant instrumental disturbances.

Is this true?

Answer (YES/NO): YES